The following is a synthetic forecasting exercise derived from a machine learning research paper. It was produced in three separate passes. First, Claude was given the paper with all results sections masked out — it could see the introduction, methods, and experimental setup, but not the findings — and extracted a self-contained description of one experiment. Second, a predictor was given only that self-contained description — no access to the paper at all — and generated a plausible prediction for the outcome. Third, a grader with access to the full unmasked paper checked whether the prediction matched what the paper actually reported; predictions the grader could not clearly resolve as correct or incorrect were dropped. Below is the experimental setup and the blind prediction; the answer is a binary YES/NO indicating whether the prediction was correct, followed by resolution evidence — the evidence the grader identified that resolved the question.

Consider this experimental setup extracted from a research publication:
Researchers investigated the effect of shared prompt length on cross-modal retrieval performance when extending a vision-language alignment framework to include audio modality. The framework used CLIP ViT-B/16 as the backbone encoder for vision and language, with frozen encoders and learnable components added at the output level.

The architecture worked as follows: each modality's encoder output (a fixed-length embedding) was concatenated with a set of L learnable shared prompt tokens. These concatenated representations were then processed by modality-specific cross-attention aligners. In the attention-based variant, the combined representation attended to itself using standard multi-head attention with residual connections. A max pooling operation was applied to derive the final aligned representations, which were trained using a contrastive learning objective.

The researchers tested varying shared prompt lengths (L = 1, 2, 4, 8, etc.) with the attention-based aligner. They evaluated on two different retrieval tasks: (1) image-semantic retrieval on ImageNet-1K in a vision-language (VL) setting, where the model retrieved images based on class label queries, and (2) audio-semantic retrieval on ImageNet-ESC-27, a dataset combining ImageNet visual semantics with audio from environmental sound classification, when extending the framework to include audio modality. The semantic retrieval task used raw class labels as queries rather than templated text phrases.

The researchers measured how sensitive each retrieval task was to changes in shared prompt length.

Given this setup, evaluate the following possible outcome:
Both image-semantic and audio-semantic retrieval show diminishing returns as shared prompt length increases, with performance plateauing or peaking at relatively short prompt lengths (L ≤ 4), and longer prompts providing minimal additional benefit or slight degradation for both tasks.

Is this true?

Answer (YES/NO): NO